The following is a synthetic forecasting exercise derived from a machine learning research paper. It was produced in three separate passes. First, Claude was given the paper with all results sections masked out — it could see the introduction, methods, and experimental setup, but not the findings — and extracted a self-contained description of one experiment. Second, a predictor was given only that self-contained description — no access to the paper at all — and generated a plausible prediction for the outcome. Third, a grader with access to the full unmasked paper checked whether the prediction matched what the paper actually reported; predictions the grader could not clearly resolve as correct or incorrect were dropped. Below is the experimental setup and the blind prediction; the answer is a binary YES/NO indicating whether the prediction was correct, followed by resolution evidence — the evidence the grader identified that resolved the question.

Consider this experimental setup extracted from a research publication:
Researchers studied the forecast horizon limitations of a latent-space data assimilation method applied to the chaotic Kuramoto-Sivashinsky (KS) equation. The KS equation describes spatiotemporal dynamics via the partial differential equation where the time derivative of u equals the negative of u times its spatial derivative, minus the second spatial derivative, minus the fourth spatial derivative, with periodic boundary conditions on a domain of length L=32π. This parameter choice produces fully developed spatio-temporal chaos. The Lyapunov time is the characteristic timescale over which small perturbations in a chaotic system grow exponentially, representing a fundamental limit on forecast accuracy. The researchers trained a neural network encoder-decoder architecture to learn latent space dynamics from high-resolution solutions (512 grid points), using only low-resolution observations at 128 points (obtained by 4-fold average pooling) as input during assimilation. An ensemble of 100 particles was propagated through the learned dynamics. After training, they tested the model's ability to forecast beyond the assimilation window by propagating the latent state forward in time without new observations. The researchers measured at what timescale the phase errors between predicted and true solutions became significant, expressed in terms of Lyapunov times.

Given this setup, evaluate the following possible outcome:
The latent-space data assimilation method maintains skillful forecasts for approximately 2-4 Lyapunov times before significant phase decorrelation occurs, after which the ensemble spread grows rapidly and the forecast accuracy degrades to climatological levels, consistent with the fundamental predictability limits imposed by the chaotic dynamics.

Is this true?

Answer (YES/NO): NO